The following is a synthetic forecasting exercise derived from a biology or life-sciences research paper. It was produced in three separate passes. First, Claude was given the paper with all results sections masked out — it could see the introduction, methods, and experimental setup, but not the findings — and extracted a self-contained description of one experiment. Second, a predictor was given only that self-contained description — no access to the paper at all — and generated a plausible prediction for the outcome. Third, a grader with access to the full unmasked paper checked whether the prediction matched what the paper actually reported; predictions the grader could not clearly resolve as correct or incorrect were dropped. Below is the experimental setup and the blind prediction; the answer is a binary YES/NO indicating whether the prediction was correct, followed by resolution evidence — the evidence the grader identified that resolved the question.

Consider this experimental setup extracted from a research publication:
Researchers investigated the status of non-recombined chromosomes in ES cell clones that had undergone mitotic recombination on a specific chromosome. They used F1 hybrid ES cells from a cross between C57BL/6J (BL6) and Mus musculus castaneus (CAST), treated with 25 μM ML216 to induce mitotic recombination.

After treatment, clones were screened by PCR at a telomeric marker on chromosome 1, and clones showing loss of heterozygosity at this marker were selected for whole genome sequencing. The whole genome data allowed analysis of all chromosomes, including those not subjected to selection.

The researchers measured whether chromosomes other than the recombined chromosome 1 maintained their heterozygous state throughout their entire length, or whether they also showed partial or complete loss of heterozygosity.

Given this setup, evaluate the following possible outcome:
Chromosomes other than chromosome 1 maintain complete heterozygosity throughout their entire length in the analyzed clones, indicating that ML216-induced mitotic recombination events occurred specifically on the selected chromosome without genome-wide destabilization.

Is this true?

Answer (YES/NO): NO